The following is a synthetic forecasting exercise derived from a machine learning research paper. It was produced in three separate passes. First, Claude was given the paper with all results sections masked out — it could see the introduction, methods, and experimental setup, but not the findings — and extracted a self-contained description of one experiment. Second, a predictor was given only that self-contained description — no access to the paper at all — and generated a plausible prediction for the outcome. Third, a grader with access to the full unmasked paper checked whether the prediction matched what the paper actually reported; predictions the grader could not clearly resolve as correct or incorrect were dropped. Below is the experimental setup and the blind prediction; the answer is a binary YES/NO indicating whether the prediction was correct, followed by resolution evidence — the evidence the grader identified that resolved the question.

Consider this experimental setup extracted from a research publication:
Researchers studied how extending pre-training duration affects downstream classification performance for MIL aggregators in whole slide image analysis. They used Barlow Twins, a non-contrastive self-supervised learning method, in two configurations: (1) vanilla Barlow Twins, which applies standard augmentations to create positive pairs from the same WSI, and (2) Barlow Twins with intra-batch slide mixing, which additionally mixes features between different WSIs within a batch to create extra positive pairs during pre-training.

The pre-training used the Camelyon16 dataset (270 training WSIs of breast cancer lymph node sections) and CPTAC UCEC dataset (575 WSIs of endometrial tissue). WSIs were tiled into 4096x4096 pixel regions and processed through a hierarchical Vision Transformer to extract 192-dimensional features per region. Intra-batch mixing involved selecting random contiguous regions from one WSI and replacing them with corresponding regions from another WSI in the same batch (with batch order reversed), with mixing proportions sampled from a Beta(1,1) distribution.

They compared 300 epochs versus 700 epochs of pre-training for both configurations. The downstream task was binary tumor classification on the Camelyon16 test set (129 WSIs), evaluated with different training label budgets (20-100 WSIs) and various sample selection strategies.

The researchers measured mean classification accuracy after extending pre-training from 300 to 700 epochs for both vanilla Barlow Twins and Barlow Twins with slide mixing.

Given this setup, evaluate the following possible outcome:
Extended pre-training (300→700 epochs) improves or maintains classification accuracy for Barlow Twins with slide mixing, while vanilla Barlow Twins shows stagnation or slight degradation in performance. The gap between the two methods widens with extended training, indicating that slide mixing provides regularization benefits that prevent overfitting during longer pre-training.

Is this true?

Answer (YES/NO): YES